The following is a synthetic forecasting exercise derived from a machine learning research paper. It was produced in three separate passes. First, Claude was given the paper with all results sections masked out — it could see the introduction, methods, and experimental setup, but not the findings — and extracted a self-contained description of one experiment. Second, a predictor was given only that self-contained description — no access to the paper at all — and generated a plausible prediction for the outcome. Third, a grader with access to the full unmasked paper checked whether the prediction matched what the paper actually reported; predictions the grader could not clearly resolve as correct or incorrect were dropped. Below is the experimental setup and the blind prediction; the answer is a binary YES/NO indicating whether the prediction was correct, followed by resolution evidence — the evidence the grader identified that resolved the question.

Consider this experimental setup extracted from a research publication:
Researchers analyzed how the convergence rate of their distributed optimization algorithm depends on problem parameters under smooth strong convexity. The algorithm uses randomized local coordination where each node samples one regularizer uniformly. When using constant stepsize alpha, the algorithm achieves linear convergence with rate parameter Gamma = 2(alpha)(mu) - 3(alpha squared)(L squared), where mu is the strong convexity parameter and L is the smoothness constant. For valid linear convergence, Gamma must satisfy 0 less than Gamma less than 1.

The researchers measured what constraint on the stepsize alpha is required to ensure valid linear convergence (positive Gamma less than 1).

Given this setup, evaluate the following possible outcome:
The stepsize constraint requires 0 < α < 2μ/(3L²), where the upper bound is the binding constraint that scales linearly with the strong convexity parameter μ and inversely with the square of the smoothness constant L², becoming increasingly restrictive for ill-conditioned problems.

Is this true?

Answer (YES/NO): YES